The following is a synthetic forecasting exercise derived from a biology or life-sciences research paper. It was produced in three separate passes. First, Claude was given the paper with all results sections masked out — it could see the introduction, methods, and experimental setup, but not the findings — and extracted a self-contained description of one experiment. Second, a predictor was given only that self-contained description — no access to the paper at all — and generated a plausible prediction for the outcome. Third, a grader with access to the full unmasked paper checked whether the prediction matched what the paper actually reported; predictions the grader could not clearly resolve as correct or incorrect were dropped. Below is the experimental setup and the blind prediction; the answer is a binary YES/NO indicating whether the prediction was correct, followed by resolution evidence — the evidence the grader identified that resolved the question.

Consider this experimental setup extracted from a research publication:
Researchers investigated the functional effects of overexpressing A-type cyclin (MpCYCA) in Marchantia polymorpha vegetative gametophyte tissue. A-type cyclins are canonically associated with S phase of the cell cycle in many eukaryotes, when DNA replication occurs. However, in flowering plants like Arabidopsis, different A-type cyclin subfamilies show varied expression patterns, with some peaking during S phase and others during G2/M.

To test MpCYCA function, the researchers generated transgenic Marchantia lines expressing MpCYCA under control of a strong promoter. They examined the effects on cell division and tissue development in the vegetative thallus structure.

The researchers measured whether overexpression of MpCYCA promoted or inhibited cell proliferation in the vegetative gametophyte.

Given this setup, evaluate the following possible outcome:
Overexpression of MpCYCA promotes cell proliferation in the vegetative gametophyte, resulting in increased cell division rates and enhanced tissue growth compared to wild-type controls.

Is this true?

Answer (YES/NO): NO